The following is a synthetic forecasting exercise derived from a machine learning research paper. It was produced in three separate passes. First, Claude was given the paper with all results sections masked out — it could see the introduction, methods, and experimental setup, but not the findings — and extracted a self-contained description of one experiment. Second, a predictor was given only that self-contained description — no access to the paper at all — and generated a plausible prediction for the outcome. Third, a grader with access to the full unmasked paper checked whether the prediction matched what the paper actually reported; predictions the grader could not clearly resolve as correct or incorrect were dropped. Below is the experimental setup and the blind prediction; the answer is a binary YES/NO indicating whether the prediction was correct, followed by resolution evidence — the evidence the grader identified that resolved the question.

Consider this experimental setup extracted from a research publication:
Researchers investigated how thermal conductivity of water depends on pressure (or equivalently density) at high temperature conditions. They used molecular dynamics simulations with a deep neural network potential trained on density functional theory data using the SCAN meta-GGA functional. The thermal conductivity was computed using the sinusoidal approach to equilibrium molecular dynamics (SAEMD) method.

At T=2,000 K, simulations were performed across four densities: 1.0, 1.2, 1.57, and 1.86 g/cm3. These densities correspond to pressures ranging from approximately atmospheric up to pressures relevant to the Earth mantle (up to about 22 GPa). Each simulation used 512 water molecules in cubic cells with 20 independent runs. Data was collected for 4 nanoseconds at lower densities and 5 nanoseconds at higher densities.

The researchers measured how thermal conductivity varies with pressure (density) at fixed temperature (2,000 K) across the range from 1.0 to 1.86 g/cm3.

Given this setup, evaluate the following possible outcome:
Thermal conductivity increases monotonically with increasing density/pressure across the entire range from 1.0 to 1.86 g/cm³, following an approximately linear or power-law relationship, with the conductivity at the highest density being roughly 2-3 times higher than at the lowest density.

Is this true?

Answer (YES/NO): NO